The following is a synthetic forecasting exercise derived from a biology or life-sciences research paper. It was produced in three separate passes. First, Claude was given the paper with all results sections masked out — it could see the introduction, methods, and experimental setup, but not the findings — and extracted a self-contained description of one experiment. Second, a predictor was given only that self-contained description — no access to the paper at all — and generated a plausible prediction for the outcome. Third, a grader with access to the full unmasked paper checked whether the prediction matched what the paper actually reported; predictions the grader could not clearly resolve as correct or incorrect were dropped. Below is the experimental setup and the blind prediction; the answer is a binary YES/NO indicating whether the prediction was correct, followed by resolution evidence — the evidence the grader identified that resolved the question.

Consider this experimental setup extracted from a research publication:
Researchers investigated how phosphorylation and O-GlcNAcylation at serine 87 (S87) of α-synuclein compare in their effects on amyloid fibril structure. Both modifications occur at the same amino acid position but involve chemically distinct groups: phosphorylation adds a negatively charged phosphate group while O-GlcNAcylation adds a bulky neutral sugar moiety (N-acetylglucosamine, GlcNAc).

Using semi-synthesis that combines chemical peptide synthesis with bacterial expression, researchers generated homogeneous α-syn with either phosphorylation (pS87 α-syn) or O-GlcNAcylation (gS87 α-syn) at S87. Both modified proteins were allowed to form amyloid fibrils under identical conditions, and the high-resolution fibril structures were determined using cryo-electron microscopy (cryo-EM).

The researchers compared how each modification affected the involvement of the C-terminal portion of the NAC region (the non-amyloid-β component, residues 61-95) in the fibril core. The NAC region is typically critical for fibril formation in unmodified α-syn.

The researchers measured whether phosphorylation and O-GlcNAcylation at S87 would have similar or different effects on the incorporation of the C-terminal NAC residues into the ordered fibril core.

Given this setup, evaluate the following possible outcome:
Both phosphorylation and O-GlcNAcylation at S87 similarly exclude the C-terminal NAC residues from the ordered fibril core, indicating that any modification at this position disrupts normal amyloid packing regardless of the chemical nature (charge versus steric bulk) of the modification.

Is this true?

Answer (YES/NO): NO